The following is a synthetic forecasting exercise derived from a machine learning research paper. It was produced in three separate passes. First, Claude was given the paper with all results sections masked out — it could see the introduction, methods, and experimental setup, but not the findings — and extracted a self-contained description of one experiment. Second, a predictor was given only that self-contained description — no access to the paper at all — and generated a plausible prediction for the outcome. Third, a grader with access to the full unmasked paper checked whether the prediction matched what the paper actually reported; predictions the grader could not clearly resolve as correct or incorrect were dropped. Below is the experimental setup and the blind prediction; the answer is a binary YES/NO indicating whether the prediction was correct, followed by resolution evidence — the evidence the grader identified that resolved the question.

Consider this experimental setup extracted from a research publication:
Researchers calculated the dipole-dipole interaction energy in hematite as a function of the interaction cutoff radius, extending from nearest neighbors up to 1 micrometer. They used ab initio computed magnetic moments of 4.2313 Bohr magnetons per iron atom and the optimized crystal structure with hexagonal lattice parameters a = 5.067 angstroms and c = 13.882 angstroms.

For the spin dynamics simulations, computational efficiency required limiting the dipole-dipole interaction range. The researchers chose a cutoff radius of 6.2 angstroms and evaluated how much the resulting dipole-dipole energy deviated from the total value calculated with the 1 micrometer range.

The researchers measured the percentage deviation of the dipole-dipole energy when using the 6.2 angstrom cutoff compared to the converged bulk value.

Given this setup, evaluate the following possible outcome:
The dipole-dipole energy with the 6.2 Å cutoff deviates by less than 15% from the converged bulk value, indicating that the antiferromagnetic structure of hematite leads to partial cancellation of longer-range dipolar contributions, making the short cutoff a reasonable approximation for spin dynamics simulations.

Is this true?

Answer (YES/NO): YES